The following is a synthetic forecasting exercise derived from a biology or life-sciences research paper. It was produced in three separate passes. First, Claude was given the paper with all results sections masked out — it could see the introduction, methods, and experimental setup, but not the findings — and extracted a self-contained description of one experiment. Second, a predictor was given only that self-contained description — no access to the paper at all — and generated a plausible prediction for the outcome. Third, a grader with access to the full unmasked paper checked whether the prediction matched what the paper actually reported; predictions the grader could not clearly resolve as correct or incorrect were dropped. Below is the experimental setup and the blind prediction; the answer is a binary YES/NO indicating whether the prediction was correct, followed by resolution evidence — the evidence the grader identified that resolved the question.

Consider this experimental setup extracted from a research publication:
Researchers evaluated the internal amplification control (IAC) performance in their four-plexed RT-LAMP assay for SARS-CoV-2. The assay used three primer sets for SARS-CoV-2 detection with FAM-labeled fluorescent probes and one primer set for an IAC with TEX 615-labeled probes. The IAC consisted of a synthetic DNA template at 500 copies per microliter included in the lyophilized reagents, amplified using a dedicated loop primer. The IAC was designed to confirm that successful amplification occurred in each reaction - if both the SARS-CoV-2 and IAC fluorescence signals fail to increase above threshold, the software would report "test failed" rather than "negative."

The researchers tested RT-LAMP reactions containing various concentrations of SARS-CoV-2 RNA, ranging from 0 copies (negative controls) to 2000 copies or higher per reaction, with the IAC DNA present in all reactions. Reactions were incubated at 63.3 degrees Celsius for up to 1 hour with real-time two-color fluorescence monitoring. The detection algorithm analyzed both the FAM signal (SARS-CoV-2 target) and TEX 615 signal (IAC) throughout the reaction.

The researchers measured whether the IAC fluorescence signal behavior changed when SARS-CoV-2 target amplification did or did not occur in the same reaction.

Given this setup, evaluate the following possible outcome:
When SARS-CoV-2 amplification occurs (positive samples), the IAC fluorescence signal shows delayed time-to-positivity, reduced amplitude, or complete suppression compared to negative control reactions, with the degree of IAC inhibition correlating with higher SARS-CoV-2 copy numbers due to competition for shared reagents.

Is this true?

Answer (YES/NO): NO